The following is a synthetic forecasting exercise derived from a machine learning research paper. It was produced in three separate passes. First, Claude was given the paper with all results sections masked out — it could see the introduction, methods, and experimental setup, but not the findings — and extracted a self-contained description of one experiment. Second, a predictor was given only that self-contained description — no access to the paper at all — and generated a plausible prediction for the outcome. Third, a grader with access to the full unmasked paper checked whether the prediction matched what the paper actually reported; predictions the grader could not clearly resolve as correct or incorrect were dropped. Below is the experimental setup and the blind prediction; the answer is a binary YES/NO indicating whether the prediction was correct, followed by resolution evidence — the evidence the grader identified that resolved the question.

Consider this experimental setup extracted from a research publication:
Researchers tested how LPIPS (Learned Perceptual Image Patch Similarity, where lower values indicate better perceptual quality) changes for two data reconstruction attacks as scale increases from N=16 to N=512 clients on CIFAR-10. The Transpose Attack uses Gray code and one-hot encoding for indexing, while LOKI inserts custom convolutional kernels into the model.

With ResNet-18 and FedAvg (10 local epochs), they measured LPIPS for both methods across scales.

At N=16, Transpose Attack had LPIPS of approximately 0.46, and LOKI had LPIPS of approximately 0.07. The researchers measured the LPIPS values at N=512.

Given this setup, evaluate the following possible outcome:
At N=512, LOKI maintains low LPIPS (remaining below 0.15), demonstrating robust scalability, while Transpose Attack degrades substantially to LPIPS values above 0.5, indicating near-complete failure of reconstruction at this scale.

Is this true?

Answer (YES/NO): NO